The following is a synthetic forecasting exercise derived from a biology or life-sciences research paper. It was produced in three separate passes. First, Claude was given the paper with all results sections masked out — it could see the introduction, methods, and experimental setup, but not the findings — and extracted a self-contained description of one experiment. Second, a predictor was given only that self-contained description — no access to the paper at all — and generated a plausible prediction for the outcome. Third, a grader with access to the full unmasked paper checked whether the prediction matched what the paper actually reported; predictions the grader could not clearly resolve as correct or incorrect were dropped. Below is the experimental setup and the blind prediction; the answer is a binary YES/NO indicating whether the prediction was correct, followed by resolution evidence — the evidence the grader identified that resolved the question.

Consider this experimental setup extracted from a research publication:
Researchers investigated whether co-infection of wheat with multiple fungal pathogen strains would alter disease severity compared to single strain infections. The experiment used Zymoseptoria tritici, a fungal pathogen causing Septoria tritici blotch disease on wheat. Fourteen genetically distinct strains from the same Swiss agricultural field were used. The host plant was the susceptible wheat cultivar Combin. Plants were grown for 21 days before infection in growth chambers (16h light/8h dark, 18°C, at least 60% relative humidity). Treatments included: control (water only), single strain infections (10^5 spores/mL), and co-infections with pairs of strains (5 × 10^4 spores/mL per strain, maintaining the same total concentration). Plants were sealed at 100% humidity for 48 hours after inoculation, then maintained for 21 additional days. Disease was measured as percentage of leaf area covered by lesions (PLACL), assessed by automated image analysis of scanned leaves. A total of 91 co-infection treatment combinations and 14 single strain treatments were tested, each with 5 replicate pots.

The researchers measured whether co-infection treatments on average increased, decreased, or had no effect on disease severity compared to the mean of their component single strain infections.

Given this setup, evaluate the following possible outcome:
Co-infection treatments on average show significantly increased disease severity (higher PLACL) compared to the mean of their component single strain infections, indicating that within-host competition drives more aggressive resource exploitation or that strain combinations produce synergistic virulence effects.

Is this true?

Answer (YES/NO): NO